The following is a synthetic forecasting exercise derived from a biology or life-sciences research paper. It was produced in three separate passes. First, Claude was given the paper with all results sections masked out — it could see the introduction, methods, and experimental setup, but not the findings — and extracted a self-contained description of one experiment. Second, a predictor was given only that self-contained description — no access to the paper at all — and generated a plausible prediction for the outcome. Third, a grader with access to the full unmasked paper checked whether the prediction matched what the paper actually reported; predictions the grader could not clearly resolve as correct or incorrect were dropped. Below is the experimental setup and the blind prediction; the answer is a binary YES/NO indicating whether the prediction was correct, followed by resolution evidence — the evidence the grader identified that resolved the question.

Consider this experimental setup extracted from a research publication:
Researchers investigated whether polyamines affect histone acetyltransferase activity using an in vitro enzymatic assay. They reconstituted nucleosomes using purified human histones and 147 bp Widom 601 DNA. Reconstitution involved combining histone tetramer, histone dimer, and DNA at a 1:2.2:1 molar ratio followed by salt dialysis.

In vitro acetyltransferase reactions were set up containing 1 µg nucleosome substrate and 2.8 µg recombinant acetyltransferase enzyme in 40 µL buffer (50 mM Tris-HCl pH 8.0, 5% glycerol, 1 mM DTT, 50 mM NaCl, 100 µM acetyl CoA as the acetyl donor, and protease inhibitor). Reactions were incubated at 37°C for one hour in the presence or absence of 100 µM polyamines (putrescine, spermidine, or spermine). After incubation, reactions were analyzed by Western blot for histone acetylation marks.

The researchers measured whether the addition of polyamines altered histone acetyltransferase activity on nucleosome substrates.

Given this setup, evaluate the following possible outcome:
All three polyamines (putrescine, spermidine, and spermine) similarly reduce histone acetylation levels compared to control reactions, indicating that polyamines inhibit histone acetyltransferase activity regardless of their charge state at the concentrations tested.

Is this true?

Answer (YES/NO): NO